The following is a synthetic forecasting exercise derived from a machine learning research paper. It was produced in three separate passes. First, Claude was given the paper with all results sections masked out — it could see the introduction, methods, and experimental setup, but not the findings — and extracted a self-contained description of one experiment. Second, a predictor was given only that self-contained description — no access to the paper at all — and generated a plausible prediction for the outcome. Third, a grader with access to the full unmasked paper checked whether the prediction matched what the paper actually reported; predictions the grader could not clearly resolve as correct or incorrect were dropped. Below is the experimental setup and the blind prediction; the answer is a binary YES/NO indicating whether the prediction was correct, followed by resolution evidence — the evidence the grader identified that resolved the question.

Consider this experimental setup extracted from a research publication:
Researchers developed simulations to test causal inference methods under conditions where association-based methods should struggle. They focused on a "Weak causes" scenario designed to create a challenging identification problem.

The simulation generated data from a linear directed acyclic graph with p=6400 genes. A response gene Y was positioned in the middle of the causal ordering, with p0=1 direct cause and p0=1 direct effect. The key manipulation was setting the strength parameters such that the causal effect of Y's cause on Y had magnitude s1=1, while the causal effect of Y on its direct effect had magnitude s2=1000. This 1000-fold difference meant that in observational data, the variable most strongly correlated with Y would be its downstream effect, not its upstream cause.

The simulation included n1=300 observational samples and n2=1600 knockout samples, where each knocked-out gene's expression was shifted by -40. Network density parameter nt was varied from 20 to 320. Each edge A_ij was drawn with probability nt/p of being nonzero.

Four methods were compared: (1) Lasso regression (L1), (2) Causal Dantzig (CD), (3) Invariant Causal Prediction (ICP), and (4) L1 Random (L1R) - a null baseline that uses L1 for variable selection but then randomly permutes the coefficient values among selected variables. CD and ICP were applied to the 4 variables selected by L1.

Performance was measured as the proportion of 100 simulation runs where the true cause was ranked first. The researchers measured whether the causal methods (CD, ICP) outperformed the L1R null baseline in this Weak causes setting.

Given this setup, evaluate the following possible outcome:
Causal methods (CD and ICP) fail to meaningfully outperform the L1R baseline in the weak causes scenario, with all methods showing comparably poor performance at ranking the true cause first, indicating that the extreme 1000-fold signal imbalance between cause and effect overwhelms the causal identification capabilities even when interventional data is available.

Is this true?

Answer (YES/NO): NO